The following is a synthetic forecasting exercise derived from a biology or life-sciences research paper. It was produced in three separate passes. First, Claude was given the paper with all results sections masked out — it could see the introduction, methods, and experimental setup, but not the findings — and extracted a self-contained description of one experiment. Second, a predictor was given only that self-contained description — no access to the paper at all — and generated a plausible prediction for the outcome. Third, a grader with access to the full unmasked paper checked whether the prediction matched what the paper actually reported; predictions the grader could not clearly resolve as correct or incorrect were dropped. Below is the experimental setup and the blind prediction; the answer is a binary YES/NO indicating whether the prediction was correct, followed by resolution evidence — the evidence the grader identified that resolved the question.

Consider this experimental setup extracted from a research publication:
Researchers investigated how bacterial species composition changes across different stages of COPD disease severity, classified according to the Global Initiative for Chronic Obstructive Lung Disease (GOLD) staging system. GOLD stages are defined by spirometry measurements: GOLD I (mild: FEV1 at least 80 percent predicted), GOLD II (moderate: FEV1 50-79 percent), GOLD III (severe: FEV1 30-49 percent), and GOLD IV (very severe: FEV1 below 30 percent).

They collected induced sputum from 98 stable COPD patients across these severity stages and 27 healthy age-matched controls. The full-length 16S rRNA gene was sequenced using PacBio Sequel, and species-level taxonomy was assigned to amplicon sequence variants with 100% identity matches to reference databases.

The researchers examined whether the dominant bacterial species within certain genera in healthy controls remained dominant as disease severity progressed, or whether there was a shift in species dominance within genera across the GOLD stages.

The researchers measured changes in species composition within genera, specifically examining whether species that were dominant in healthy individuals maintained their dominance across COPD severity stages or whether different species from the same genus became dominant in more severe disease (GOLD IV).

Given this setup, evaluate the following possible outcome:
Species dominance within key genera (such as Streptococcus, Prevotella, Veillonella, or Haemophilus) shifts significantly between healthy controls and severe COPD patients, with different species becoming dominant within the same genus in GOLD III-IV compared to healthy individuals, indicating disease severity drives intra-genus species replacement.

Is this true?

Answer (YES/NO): YES